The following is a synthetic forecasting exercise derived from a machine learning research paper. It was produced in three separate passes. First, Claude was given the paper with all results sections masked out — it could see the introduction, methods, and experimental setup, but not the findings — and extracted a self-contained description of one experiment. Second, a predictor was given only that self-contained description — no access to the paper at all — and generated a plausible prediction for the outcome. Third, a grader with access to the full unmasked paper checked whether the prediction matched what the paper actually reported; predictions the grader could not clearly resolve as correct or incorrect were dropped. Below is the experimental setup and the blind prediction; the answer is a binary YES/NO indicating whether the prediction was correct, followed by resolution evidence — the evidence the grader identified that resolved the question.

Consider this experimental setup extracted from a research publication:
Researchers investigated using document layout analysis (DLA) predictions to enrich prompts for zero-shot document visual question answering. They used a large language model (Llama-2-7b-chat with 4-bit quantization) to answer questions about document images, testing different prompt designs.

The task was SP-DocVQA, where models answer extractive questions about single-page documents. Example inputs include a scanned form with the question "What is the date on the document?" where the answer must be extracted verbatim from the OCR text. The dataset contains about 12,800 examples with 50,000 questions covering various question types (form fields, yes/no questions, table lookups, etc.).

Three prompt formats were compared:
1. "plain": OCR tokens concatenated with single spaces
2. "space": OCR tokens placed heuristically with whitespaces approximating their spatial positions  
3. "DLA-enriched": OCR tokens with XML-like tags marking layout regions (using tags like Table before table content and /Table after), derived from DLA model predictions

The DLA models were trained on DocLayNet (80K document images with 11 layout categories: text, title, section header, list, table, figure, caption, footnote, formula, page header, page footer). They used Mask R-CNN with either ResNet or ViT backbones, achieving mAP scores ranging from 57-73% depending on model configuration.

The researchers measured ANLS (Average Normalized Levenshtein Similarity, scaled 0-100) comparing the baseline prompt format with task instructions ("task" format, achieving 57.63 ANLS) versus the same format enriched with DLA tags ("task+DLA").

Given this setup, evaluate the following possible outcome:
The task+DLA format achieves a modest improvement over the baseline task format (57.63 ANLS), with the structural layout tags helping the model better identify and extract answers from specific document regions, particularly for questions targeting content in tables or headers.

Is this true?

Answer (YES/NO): NO